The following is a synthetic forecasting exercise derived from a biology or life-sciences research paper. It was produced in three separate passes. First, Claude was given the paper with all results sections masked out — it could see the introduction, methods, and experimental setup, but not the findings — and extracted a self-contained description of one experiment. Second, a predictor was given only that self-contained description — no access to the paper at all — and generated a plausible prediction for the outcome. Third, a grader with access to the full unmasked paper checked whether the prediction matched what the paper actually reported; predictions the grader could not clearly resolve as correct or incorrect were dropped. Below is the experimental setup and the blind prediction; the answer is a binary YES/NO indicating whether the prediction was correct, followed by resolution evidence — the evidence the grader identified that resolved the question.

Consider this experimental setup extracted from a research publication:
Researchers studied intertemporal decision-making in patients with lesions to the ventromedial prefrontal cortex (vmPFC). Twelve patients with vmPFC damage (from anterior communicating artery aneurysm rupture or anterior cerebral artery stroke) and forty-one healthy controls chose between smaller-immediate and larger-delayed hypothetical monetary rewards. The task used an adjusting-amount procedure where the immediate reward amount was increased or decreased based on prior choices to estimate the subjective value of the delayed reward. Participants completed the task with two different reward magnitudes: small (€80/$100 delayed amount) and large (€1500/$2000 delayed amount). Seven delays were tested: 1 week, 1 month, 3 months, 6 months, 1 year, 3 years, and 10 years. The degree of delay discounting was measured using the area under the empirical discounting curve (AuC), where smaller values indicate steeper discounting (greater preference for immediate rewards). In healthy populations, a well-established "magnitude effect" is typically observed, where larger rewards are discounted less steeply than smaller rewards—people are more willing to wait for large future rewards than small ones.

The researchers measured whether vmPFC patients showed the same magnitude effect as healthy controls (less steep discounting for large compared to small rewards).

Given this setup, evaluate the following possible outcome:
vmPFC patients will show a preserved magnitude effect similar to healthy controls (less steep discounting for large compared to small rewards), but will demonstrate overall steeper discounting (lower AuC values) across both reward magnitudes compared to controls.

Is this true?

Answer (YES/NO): NO